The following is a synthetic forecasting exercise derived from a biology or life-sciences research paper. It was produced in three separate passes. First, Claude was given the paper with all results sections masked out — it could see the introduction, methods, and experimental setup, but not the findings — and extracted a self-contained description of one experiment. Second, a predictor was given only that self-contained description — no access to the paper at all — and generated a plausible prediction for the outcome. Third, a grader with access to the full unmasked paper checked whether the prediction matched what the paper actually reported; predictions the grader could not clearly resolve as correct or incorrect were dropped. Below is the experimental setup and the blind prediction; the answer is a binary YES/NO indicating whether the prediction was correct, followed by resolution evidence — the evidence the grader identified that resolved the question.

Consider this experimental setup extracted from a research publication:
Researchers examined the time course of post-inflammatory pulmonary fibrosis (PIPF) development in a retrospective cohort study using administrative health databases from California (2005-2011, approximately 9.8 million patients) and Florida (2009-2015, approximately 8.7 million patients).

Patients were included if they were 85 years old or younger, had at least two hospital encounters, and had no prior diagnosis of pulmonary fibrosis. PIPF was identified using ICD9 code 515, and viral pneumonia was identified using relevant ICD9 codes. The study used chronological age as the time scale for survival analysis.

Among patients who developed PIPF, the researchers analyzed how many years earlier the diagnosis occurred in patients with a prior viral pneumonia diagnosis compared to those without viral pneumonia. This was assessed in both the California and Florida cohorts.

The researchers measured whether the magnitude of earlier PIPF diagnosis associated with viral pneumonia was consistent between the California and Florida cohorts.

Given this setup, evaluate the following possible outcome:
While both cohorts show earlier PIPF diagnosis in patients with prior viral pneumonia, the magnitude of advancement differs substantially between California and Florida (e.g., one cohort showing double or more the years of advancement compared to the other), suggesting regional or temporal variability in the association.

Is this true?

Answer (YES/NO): NO